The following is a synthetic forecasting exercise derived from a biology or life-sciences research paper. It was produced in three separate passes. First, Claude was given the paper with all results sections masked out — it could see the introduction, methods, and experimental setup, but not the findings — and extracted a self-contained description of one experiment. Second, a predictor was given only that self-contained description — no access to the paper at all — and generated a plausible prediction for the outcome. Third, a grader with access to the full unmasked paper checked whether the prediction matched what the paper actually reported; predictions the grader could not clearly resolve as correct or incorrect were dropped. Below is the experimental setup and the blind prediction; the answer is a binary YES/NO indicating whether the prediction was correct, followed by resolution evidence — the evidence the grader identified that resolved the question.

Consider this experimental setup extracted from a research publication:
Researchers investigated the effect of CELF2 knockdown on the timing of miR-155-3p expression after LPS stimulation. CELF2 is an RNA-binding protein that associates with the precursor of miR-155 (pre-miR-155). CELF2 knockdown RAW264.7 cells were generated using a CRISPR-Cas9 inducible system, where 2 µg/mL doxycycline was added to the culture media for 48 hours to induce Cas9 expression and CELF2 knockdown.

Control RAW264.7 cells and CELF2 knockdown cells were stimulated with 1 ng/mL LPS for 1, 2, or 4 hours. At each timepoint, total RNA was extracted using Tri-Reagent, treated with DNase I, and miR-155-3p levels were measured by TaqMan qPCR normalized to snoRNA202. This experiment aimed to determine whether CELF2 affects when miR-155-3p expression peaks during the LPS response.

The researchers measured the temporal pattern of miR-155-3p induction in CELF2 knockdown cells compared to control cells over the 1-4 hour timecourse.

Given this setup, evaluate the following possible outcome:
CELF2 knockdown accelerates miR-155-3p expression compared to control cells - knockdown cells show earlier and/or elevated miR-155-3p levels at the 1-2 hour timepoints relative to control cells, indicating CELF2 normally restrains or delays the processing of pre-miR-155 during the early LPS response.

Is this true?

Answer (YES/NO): YES